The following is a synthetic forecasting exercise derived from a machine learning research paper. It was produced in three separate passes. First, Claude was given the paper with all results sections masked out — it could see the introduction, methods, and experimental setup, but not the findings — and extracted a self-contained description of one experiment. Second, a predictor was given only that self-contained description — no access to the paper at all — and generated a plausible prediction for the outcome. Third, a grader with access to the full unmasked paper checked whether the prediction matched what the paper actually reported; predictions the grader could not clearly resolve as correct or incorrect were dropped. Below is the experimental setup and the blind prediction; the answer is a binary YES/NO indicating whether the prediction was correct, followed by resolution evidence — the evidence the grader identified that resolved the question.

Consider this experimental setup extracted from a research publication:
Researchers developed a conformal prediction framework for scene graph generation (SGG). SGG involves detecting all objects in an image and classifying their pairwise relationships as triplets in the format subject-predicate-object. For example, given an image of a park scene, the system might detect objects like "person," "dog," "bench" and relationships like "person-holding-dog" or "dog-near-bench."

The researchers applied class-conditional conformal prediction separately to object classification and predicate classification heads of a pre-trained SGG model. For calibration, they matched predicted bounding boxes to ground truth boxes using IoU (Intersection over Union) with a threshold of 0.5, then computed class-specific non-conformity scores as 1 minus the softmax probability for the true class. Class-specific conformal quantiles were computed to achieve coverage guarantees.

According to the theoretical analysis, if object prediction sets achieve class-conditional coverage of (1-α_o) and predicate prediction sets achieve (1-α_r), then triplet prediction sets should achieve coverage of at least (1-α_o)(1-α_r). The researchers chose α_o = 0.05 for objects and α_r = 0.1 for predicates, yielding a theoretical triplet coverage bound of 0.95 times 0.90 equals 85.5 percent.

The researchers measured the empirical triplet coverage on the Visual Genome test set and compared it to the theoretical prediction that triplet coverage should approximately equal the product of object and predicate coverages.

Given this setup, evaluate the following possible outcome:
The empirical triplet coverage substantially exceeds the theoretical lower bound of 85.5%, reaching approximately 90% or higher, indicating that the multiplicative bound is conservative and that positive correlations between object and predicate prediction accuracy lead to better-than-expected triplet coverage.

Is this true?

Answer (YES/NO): NO